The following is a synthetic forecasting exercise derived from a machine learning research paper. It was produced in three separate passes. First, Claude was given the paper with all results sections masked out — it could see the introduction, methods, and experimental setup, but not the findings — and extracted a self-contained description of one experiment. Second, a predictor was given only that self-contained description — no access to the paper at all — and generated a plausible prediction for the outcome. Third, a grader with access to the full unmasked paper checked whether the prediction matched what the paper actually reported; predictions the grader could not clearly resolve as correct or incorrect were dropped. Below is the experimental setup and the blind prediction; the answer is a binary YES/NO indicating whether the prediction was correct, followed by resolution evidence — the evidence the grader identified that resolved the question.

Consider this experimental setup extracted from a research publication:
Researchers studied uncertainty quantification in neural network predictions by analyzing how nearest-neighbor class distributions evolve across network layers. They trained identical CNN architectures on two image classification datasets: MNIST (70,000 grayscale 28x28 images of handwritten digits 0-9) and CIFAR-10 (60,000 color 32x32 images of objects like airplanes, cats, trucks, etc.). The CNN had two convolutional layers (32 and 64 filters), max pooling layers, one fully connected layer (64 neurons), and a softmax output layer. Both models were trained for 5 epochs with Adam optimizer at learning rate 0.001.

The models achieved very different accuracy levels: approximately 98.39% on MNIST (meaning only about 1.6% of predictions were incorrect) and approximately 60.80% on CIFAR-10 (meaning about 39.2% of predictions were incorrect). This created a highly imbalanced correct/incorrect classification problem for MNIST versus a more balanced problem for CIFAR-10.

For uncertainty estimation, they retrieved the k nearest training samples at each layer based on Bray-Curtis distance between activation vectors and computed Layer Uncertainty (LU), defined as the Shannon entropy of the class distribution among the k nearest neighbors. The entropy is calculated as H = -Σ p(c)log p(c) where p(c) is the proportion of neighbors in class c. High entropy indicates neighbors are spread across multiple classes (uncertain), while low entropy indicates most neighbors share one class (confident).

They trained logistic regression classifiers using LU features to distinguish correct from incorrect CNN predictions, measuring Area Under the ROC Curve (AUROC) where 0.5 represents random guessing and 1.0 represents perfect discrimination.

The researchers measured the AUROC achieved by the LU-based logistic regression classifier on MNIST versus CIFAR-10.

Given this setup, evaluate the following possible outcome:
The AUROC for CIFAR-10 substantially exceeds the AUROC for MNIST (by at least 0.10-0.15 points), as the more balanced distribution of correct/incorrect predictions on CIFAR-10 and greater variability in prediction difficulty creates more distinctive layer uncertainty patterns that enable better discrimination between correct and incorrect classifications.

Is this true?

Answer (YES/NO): NO